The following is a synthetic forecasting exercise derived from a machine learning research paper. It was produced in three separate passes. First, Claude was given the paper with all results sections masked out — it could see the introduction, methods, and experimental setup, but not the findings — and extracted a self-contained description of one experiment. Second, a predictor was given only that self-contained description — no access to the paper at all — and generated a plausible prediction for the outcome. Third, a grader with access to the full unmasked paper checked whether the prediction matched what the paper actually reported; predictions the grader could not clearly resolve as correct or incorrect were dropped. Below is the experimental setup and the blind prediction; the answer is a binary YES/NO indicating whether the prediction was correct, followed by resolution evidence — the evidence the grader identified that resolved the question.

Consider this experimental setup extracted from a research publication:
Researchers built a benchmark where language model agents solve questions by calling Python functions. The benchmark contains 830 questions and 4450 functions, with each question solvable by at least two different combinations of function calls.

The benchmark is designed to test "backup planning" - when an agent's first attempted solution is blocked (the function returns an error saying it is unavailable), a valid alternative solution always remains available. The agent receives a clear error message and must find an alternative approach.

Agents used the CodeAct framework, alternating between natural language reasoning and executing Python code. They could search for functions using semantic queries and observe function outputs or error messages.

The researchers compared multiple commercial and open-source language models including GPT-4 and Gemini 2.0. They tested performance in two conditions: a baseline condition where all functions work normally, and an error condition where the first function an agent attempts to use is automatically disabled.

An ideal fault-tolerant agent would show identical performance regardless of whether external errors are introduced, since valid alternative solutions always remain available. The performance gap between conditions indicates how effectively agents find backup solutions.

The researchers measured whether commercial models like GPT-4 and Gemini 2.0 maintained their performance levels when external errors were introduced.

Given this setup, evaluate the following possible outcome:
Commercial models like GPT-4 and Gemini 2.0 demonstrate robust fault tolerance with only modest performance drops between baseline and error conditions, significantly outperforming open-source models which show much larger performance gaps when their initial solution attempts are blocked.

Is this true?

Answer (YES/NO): NO